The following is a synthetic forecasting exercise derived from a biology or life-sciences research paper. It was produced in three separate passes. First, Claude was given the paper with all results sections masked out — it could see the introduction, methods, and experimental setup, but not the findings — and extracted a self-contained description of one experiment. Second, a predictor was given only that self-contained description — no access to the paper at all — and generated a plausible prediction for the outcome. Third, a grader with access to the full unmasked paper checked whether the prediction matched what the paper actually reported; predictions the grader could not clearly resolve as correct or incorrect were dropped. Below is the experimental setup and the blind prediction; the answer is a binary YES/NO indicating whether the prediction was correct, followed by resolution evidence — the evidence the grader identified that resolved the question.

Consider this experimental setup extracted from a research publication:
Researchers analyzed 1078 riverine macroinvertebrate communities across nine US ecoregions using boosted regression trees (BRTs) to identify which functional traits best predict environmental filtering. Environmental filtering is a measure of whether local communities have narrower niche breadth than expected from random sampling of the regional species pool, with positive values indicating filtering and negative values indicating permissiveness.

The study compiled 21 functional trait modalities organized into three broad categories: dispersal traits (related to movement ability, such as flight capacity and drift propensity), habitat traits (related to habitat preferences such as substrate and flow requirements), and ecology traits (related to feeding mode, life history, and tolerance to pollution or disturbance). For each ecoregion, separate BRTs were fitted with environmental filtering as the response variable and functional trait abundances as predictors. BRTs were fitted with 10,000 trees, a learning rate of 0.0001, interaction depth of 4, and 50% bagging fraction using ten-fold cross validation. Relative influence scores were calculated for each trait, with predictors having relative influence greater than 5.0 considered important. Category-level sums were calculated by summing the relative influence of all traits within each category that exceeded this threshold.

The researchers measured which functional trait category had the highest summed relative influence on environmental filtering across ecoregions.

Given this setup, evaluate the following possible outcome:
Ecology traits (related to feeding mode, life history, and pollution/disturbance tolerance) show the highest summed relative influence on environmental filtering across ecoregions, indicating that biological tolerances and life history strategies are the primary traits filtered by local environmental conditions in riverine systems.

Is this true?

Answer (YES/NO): NO